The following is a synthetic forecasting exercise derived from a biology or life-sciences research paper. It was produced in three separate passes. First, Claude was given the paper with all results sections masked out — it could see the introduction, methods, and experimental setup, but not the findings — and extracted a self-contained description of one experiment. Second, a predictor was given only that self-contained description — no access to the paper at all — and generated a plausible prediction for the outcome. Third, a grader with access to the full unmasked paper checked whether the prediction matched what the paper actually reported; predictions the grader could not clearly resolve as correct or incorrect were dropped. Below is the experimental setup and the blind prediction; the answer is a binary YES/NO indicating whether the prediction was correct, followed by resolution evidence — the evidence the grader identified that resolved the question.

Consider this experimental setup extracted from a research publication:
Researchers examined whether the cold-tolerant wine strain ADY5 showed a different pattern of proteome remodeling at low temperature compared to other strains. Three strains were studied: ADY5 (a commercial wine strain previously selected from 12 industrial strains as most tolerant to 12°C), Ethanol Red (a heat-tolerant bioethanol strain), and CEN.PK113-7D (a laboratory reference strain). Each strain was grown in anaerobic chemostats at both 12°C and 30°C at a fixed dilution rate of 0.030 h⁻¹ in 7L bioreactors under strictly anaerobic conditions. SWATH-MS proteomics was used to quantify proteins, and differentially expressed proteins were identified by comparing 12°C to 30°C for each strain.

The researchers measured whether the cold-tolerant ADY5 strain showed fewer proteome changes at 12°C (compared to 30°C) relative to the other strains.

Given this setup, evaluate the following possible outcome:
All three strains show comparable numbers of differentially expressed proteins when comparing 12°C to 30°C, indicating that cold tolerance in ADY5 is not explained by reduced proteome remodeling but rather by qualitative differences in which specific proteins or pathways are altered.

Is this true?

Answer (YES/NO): NO